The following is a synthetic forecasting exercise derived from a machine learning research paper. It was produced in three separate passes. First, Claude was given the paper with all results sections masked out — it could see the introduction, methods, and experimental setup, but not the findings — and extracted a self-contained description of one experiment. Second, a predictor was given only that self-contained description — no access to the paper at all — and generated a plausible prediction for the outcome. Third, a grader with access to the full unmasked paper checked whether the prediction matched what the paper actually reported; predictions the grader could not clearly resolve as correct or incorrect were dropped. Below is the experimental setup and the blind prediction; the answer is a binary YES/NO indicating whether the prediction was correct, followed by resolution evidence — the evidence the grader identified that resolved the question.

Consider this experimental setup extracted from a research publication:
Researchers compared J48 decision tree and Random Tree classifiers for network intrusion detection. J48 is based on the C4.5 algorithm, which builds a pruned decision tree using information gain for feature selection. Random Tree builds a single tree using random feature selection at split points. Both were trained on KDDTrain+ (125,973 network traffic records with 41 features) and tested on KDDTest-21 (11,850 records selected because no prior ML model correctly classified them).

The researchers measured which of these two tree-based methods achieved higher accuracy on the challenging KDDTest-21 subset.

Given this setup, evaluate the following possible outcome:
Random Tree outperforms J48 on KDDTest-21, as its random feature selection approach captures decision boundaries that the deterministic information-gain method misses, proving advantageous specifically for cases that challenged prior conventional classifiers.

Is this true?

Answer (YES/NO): NO